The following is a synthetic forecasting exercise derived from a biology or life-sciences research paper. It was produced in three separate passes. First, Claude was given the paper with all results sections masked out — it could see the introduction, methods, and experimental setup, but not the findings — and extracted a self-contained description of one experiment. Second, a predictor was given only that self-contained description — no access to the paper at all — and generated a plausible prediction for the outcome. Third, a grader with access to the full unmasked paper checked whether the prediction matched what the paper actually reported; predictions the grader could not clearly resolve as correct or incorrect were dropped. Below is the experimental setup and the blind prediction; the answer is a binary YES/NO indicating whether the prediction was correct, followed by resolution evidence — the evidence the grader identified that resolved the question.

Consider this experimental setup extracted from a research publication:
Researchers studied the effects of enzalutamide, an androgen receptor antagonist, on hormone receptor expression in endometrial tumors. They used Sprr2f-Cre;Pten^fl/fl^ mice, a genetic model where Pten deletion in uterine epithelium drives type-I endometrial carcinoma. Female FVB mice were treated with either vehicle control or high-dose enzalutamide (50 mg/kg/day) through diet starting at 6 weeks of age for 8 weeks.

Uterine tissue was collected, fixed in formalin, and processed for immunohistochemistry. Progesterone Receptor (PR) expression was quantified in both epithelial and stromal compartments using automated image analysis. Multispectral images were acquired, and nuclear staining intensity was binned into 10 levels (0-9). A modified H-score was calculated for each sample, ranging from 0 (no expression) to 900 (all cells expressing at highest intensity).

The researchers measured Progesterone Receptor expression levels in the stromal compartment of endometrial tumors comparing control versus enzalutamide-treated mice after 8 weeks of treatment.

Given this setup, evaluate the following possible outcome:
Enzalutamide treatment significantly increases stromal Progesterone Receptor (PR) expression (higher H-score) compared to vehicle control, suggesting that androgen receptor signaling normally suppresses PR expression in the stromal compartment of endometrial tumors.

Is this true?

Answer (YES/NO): NO